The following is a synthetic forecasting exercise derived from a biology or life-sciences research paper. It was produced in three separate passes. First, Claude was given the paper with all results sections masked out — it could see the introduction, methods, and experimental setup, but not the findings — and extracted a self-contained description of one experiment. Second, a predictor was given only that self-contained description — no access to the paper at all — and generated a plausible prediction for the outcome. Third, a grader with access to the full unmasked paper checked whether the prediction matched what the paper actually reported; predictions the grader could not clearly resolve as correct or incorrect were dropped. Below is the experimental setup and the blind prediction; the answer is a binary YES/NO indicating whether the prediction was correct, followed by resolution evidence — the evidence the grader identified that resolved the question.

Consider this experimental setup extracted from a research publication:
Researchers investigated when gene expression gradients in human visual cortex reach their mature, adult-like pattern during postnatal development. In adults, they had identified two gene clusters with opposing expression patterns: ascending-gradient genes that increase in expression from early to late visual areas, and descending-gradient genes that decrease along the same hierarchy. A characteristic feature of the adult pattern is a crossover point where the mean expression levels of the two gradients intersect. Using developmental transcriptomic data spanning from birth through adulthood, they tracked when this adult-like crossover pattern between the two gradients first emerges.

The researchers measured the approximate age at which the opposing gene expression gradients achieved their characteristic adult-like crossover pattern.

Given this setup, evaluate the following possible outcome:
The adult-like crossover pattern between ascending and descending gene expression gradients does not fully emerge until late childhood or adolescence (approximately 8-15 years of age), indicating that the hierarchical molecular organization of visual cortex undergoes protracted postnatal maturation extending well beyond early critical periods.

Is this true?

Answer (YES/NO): NO